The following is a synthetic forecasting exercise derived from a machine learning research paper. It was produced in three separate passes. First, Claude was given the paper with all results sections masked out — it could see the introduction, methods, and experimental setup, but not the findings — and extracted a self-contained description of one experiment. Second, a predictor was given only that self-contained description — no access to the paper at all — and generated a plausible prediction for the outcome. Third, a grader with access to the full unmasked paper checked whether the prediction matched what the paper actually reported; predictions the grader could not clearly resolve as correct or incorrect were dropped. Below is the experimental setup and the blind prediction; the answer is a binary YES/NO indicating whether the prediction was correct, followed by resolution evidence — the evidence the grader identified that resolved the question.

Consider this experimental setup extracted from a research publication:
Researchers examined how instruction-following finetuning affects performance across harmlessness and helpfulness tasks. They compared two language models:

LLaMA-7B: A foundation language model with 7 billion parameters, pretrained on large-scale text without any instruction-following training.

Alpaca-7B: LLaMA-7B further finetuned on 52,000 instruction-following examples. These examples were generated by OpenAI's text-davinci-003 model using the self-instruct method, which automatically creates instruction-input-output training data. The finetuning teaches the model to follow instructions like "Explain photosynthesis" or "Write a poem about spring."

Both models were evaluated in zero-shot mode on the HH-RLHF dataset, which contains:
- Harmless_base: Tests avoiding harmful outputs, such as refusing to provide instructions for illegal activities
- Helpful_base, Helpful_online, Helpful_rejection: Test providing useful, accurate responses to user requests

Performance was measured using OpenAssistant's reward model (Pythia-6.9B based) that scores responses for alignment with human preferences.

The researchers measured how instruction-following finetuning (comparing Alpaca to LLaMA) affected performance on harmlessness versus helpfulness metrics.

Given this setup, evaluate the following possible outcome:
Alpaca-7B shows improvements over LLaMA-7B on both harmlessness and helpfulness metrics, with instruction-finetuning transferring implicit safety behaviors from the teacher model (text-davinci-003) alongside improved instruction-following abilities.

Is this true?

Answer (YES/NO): NO